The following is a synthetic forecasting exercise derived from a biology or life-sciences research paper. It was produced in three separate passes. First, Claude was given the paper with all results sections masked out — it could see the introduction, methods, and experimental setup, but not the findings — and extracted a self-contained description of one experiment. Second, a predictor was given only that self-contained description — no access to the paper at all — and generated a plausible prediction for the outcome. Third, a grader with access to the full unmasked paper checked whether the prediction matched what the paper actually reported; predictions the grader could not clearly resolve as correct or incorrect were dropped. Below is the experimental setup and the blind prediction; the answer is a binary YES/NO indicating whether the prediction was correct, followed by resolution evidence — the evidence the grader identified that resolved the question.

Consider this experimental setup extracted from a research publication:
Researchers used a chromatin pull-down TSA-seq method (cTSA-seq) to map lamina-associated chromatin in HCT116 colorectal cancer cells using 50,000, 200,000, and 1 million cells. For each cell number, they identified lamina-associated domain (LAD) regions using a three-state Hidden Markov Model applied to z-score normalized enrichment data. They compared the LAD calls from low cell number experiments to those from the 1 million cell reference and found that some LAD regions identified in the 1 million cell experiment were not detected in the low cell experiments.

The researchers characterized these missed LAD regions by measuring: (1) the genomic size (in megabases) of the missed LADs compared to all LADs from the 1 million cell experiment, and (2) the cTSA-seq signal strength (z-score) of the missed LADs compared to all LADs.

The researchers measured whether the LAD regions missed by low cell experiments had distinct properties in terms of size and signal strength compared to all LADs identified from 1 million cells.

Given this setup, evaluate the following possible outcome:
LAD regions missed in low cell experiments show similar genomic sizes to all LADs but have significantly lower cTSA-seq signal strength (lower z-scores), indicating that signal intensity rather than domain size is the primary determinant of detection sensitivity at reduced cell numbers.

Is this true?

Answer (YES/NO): NO